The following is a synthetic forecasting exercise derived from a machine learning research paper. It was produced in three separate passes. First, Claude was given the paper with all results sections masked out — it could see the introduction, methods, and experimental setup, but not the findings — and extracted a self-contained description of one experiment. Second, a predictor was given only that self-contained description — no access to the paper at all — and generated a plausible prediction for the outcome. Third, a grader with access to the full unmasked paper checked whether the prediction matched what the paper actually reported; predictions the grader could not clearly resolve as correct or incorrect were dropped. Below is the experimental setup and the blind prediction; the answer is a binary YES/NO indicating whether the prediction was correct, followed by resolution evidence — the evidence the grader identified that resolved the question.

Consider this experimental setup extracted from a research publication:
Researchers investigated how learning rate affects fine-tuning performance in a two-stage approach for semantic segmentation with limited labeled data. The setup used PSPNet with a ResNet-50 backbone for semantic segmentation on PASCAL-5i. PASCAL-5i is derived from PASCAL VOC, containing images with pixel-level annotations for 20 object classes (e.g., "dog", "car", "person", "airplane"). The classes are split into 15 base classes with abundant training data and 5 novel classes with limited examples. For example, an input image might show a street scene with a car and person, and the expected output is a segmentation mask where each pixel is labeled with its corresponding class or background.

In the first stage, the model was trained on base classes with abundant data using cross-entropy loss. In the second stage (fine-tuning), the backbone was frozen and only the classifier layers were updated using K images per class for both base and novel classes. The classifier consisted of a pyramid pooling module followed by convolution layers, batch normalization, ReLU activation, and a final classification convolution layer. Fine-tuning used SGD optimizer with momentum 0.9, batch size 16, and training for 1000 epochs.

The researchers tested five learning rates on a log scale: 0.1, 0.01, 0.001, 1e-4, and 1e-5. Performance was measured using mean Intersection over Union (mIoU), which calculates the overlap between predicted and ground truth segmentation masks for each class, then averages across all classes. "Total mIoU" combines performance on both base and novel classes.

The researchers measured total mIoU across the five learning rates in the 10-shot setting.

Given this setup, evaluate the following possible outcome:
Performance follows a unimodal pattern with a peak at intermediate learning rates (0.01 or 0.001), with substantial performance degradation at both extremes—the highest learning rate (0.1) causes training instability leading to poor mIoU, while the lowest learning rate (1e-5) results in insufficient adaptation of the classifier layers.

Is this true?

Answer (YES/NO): NO